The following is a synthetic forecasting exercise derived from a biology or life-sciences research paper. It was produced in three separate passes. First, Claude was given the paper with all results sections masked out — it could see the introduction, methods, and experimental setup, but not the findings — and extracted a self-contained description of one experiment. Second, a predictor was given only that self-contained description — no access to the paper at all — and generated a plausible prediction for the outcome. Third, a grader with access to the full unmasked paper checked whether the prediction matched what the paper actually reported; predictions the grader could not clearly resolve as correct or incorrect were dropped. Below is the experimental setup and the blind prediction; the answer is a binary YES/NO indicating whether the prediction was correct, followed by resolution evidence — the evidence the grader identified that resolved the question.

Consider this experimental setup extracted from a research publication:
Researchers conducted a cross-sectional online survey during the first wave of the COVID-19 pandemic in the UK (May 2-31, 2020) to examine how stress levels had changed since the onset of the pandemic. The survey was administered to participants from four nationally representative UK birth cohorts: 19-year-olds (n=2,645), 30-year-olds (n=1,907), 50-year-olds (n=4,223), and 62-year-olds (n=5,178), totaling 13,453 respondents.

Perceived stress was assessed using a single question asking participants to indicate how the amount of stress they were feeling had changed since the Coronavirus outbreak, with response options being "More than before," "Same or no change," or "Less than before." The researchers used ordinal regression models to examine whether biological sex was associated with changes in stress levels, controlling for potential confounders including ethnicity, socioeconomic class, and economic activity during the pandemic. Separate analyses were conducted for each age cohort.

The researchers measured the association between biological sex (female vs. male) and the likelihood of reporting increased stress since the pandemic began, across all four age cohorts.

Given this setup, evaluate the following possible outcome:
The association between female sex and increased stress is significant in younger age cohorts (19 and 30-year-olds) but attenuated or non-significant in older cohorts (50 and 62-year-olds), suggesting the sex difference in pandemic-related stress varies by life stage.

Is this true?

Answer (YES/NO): NO